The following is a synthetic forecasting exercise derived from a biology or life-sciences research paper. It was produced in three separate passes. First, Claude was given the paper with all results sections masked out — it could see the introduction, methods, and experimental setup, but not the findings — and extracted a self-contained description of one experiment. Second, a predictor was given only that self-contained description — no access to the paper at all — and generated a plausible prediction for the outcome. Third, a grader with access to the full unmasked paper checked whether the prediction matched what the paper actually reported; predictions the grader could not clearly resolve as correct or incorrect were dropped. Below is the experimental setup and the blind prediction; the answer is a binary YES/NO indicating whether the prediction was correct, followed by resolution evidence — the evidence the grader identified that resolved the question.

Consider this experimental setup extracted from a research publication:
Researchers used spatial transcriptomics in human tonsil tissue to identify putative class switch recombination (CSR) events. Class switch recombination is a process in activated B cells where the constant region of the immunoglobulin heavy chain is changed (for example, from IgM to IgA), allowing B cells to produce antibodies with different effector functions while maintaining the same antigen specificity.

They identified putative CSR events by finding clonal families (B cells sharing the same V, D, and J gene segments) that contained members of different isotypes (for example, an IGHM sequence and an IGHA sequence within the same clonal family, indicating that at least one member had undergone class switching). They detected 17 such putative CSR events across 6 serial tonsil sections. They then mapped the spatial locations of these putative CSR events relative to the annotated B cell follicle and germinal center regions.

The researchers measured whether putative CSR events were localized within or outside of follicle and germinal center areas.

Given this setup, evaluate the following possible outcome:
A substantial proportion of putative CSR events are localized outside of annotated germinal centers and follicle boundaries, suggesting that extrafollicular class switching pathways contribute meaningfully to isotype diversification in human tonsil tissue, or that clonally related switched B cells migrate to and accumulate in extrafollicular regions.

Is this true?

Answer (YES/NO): YES